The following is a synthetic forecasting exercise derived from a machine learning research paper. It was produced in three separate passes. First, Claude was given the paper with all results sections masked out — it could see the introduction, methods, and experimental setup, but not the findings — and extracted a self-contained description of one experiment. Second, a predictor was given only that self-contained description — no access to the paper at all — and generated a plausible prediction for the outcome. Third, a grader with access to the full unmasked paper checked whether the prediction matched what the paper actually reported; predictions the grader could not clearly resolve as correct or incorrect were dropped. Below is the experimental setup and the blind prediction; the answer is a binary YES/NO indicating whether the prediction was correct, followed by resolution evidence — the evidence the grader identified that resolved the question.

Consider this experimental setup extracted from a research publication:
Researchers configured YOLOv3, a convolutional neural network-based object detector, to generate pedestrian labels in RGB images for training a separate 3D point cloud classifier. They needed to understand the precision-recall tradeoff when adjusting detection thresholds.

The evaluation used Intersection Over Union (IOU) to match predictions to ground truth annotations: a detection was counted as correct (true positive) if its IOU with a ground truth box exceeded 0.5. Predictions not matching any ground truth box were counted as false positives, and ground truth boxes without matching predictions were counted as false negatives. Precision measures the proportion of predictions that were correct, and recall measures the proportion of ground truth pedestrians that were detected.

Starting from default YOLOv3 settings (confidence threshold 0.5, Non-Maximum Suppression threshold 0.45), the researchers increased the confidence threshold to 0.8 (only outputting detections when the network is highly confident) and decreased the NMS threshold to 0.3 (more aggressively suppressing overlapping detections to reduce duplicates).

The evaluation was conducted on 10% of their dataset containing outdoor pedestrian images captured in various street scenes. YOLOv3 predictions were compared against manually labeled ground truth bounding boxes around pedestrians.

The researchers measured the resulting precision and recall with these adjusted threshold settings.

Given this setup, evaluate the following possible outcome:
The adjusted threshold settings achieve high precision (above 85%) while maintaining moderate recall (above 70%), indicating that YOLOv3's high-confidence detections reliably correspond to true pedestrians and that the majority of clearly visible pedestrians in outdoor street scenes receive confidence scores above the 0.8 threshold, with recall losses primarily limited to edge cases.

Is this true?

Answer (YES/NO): YES